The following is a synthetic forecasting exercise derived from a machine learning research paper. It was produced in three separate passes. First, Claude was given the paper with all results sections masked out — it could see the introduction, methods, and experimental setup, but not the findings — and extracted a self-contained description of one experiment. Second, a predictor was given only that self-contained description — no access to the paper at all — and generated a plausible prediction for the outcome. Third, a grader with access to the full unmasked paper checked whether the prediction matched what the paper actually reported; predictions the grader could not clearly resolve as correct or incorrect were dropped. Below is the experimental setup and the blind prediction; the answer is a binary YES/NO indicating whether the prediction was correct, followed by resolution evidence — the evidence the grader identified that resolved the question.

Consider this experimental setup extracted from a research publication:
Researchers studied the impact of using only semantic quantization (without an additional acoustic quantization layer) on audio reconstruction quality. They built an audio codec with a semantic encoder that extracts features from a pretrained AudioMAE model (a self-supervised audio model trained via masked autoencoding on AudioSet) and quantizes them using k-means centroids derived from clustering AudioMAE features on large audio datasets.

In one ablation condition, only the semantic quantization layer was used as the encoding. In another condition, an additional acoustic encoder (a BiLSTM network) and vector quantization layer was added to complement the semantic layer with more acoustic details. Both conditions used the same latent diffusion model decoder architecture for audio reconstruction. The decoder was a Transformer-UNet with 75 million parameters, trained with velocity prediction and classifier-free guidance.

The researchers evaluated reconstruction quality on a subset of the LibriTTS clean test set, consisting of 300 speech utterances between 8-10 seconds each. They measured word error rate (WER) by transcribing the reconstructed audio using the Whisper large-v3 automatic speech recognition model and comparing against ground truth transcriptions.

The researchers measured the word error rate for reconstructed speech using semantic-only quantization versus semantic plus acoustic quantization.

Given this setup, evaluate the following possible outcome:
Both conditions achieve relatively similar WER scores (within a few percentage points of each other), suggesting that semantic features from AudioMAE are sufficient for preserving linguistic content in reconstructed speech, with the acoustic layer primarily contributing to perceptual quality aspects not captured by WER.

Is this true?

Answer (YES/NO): NO